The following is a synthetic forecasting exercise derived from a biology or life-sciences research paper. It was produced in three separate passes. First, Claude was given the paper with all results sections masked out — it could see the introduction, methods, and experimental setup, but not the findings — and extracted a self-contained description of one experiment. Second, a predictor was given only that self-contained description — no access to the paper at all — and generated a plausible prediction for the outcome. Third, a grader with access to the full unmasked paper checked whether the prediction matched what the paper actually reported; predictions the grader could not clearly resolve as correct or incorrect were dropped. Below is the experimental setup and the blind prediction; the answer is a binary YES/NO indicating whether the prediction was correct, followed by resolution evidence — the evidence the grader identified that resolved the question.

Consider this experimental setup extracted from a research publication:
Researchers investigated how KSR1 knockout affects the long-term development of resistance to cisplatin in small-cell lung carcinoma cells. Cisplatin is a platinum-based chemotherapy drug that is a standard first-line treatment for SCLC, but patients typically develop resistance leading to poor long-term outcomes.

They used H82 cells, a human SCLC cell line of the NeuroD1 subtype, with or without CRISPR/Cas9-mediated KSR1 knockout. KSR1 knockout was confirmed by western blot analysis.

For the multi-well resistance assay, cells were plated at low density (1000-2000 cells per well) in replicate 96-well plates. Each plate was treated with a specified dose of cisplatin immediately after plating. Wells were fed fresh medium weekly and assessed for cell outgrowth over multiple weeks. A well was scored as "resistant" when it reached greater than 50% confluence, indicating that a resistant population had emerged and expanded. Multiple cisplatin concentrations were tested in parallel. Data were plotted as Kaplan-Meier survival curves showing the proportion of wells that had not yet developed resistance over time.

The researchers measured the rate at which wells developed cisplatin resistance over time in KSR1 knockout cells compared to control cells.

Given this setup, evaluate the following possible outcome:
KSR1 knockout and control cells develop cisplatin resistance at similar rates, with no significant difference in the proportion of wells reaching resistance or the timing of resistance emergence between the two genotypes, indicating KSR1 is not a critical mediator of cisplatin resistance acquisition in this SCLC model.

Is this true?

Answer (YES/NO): NO